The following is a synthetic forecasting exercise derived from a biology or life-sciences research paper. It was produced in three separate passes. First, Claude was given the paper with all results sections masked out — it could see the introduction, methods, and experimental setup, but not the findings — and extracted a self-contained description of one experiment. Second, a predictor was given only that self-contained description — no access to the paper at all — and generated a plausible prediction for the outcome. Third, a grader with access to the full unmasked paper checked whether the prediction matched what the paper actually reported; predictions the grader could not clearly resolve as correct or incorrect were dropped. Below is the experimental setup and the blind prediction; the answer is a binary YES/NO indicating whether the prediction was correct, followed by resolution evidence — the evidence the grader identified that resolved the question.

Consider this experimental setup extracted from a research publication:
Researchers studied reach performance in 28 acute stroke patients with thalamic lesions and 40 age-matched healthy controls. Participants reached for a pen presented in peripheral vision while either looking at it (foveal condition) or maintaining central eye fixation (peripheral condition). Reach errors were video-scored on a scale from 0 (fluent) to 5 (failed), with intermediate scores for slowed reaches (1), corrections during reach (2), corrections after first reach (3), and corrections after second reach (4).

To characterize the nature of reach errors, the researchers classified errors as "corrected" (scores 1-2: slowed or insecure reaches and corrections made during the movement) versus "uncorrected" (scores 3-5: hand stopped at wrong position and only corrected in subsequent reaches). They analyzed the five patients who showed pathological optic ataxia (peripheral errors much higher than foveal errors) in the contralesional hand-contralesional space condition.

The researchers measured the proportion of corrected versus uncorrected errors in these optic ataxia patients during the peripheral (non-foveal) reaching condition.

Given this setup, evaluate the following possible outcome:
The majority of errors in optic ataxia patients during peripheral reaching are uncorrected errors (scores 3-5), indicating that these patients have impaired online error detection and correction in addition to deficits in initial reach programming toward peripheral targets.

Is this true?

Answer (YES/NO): NO